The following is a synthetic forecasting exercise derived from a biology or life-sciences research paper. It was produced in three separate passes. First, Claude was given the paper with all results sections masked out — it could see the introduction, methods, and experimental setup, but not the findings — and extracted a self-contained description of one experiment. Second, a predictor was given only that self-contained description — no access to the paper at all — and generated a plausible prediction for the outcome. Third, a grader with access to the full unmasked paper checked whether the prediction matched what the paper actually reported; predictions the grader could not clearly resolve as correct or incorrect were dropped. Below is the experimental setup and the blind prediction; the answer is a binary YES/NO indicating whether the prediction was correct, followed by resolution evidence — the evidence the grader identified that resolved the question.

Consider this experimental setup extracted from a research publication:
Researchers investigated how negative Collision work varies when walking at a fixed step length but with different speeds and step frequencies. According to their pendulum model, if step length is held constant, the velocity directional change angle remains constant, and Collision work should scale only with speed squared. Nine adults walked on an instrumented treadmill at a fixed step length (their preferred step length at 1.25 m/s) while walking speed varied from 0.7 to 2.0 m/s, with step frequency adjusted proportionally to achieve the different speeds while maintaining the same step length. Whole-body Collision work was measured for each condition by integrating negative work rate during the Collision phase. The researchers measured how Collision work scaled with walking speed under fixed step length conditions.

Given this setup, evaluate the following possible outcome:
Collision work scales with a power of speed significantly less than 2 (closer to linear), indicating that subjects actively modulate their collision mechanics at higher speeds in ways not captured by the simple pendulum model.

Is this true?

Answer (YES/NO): NO